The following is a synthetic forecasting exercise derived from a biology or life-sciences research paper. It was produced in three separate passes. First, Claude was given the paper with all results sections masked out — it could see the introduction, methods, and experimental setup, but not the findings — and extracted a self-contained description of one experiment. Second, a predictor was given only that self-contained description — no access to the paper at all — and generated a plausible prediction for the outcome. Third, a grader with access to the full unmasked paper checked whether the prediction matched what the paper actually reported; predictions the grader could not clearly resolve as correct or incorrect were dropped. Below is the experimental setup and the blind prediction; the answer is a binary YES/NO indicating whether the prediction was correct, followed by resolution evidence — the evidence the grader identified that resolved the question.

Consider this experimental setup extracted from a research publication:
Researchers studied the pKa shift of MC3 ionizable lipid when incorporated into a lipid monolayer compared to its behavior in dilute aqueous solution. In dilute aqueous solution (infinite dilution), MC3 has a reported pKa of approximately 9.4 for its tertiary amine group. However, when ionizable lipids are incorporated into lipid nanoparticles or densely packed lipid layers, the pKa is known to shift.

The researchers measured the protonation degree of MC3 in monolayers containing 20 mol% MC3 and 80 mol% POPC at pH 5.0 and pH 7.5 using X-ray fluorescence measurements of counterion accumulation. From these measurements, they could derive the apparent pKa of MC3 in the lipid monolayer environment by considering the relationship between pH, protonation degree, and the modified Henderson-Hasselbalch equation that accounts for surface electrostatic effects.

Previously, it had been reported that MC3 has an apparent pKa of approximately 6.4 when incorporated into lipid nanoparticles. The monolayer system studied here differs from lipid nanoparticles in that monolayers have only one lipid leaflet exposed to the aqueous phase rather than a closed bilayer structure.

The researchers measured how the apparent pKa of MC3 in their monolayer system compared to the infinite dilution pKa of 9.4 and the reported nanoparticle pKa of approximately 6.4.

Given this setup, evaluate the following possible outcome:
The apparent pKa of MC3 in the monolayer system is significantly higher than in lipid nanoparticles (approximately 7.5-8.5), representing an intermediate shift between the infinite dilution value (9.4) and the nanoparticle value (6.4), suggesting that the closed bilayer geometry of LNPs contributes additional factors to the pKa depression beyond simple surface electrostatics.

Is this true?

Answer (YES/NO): NO